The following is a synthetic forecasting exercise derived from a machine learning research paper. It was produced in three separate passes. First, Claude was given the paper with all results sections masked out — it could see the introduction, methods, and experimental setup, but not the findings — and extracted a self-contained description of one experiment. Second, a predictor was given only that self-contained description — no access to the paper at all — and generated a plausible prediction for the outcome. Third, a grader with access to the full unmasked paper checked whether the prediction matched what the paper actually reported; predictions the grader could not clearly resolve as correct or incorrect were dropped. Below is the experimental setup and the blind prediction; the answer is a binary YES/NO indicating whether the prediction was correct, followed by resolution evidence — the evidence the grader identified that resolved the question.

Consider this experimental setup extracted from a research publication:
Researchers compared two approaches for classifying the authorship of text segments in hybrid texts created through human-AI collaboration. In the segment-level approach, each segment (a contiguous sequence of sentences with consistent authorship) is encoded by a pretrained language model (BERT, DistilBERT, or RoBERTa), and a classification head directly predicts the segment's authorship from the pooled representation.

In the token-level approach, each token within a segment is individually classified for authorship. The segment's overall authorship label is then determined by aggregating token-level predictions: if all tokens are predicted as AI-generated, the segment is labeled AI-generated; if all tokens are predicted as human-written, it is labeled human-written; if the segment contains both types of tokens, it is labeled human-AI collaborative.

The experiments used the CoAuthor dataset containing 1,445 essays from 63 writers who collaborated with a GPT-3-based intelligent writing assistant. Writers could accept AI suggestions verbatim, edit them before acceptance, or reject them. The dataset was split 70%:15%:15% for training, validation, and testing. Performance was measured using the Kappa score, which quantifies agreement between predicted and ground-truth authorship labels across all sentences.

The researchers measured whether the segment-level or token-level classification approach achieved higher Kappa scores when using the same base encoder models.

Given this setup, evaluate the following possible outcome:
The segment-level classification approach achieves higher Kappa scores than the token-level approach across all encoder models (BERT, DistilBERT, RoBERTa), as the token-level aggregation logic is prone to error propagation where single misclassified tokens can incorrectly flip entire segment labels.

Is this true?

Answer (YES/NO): YES